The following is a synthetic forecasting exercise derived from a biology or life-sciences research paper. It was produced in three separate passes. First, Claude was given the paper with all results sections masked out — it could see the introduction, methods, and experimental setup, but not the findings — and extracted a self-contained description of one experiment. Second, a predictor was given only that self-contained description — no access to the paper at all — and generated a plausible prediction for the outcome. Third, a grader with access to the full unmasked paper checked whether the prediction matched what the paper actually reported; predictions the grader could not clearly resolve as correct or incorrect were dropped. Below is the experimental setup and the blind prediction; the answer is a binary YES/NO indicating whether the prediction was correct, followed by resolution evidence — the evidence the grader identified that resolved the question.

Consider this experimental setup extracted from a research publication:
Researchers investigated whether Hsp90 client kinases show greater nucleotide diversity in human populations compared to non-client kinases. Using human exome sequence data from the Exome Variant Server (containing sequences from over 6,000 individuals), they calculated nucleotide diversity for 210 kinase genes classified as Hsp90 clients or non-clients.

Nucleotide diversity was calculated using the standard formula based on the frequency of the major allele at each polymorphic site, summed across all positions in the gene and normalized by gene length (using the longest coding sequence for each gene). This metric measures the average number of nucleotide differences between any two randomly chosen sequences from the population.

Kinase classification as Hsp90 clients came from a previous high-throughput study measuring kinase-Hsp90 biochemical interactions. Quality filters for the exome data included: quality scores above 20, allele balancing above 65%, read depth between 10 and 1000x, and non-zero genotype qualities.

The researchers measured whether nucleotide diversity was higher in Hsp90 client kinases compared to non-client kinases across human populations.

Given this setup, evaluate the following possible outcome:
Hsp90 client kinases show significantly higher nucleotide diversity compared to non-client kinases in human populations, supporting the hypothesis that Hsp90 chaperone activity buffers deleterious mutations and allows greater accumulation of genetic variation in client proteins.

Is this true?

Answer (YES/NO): YES